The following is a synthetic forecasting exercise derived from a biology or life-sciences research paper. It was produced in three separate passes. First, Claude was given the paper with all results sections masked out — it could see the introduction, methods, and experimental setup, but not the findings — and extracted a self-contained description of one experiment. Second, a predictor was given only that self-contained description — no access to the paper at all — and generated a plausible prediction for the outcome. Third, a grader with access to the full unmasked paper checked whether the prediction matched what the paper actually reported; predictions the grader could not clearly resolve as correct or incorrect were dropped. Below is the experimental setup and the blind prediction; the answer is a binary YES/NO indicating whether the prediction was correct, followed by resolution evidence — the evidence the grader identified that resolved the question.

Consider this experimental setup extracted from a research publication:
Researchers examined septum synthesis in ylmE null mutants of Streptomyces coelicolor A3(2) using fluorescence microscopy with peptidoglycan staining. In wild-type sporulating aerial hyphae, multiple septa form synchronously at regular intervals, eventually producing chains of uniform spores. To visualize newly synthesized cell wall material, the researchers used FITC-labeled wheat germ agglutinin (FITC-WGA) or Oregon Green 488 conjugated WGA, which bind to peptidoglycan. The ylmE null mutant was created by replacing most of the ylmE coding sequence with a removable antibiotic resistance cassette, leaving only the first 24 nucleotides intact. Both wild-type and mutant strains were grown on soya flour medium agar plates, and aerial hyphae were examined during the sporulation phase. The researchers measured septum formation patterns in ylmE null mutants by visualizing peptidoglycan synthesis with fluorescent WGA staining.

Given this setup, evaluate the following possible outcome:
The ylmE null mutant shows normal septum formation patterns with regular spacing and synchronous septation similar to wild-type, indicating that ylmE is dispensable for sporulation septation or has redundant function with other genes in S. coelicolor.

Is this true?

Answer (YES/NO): NO